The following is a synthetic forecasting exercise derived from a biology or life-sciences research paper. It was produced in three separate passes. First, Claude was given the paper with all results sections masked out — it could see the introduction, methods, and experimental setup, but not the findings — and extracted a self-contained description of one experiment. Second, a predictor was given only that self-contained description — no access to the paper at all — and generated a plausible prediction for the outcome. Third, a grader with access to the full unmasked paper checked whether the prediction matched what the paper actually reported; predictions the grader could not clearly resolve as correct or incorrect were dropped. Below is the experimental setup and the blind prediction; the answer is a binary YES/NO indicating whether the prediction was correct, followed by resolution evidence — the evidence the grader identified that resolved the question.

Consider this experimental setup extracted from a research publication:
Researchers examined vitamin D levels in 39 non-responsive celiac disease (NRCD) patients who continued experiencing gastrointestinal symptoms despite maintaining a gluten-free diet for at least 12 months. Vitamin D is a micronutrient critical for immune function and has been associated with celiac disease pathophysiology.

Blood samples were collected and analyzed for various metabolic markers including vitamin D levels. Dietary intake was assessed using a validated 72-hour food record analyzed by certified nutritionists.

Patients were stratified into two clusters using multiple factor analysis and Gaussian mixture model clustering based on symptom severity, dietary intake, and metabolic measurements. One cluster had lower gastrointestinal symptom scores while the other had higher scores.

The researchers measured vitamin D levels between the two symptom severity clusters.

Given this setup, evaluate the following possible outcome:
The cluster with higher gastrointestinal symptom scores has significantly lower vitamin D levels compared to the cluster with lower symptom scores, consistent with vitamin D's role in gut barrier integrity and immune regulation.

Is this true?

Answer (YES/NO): YES